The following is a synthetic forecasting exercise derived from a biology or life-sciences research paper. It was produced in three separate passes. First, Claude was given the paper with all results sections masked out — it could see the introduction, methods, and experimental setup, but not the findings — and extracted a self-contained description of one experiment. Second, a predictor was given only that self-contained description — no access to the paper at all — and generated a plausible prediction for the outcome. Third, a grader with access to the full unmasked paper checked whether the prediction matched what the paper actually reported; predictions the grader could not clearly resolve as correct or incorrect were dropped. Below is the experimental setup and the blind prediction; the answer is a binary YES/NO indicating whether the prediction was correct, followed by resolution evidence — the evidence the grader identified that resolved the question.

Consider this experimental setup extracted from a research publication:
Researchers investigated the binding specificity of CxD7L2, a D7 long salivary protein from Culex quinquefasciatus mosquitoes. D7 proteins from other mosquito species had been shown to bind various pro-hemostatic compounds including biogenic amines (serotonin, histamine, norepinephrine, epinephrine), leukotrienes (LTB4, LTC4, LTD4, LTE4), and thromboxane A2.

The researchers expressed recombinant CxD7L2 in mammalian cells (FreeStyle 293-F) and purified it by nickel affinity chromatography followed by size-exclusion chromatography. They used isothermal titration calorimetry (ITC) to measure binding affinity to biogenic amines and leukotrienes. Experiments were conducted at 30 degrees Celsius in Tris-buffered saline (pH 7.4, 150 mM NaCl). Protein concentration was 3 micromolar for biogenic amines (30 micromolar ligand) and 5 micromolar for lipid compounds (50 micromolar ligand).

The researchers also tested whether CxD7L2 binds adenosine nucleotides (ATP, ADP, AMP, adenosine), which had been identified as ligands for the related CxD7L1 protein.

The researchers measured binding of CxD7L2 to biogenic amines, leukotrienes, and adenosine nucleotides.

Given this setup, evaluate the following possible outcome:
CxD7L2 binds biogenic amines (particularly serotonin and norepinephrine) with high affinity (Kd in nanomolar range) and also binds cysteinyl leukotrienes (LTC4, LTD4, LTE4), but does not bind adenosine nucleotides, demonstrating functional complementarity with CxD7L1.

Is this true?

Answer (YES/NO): NO